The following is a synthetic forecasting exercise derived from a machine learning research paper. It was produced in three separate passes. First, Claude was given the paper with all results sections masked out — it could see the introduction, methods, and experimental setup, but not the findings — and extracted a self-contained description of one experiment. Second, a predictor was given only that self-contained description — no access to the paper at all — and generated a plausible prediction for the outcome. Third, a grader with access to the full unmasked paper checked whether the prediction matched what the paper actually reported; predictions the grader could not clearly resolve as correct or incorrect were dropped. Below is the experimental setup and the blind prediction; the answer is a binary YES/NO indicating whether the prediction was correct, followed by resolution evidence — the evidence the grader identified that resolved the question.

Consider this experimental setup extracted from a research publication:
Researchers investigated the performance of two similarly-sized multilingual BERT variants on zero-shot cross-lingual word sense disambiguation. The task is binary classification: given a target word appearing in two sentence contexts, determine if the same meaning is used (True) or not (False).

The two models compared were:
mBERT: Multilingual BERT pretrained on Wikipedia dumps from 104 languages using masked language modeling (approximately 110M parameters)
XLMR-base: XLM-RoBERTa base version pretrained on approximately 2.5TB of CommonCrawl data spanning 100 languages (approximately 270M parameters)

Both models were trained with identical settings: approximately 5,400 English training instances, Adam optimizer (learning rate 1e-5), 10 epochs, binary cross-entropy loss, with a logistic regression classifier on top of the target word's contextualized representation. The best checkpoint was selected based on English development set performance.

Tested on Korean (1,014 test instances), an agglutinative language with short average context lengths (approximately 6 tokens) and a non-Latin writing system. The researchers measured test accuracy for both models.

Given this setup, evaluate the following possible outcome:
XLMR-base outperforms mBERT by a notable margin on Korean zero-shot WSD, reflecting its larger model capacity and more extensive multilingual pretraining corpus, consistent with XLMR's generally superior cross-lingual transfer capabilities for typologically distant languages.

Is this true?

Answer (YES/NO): YES